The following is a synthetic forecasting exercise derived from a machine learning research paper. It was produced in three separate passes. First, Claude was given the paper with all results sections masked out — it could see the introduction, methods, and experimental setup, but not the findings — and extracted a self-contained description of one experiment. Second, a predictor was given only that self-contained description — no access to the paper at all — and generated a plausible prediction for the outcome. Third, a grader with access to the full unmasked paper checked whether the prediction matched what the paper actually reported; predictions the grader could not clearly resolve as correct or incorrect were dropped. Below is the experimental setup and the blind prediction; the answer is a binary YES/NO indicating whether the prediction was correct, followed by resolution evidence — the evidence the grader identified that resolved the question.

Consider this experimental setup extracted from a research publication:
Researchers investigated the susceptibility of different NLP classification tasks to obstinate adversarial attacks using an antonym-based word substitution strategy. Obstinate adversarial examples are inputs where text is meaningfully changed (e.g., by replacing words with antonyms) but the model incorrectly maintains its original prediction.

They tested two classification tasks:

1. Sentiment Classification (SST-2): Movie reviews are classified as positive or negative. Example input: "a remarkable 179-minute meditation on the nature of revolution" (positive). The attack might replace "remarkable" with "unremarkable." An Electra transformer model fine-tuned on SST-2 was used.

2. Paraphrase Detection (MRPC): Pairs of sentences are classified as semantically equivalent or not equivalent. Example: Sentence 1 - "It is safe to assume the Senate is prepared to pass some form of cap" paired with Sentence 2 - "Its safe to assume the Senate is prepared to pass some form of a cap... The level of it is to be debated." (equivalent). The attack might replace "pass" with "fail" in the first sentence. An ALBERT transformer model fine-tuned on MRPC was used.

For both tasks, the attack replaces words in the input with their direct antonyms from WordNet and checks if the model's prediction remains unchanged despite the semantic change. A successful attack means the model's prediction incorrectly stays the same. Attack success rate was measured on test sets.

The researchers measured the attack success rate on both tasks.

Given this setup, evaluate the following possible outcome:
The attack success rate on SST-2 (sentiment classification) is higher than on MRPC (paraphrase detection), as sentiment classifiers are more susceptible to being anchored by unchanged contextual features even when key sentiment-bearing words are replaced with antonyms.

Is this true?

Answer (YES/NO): YES